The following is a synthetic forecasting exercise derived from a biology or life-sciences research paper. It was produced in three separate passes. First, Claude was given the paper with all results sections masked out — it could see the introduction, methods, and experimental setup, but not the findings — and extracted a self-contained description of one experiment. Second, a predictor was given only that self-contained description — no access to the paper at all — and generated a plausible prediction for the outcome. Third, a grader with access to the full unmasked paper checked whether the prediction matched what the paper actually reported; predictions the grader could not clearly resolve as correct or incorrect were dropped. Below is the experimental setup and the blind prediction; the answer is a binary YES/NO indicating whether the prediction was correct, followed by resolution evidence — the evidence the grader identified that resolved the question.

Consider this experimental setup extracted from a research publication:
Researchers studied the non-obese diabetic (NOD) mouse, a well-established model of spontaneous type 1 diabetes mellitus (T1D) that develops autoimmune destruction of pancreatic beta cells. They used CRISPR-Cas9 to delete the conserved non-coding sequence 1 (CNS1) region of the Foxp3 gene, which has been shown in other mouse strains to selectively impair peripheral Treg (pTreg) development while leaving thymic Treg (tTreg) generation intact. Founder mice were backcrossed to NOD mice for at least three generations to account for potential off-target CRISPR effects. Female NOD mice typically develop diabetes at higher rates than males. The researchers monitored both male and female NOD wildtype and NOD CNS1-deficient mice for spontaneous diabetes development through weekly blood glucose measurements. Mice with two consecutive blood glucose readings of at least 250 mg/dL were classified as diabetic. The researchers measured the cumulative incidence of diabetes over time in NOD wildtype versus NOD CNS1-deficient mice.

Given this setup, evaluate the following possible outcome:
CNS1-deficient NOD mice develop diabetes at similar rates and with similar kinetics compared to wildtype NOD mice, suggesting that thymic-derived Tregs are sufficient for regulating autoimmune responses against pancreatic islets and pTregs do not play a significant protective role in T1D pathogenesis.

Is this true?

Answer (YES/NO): YES